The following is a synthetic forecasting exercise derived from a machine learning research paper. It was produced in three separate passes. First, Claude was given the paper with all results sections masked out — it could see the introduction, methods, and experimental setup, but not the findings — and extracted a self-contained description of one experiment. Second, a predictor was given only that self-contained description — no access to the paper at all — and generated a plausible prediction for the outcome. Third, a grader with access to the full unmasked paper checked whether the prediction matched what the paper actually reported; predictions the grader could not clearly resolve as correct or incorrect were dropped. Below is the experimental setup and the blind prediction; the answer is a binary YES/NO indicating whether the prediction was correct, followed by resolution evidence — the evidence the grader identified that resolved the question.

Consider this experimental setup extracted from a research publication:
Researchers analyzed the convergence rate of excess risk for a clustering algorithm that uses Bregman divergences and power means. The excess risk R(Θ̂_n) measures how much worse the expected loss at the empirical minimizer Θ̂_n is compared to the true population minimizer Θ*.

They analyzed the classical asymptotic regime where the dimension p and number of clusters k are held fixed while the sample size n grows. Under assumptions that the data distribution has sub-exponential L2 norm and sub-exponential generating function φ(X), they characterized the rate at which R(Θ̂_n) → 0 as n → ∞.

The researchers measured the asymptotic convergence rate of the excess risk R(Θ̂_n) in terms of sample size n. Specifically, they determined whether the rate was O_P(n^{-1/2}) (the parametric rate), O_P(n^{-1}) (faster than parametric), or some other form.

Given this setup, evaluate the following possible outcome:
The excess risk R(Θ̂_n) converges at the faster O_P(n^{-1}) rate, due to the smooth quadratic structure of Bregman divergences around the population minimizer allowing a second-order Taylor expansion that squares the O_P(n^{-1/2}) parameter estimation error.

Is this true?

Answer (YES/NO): NO